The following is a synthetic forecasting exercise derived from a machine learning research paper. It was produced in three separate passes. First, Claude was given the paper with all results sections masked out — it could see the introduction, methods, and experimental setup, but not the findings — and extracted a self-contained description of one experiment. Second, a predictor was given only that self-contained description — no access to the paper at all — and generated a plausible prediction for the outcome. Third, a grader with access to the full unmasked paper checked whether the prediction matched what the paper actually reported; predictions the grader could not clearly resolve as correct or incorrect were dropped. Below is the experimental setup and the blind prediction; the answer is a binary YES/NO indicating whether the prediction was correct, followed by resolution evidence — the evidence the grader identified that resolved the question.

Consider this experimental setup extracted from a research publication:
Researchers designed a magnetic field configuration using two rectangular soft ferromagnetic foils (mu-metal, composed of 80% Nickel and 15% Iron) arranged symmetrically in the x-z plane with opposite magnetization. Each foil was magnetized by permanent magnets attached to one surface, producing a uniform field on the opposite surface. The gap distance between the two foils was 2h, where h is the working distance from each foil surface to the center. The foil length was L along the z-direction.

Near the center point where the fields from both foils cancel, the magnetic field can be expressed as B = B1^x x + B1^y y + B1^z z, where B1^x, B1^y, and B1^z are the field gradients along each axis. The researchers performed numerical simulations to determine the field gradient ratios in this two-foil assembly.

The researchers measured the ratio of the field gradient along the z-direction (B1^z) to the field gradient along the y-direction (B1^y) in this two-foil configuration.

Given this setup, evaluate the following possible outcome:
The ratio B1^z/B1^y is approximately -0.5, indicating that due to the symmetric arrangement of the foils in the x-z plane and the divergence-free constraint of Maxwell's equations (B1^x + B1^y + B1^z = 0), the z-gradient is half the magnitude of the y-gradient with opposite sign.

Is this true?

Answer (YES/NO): NO